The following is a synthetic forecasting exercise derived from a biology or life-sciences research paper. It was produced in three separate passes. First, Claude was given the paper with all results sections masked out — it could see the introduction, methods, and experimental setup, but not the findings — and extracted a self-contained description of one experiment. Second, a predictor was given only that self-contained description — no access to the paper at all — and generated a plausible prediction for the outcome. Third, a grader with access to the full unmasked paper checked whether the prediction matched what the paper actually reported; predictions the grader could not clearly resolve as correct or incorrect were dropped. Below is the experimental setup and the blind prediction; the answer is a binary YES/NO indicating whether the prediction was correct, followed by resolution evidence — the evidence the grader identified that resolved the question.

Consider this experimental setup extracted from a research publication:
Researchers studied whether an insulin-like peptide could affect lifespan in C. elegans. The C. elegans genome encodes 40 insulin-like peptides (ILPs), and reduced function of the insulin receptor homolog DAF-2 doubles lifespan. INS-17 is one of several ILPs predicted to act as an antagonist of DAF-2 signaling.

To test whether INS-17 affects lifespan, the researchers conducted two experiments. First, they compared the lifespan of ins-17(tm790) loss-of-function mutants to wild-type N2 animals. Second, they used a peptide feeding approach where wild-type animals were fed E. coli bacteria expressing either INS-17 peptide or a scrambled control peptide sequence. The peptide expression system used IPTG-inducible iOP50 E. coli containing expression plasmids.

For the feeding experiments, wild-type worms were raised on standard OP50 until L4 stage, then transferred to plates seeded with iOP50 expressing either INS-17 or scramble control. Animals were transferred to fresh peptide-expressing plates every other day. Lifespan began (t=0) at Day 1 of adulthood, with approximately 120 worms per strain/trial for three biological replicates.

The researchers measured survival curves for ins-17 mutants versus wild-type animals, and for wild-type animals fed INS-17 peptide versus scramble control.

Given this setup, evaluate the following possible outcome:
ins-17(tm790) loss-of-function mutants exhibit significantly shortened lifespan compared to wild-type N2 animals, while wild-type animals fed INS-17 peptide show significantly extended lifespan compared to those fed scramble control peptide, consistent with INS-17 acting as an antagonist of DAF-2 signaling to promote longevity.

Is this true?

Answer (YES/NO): NO